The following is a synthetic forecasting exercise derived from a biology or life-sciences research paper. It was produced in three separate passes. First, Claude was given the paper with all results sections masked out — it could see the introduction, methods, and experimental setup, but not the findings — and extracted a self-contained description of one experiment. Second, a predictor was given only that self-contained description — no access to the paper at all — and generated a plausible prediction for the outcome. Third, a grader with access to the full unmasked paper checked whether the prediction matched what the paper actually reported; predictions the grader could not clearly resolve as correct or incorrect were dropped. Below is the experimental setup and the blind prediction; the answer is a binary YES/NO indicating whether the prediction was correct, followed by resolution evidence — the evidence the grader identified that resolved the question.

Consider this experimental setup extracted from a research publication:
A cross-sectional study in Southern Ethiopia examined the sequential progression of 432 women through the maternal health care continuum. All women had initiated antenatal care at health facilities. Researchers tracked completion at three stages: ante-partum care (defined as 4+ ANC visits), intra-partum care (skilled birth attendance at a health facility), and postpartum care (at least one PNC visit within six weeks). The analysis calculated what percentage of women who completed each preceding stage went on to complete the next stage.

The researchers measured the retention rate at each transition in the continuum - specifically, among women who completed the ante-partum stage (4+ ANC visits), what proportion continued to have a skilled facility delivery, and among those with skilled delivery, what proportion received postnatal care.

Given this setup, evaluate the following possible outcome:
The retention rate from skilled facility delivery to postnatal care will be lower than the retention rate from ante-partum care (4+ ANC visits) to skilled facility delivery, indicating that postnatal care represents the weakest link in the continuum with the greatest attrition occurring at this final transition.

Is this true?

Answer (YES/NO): YES